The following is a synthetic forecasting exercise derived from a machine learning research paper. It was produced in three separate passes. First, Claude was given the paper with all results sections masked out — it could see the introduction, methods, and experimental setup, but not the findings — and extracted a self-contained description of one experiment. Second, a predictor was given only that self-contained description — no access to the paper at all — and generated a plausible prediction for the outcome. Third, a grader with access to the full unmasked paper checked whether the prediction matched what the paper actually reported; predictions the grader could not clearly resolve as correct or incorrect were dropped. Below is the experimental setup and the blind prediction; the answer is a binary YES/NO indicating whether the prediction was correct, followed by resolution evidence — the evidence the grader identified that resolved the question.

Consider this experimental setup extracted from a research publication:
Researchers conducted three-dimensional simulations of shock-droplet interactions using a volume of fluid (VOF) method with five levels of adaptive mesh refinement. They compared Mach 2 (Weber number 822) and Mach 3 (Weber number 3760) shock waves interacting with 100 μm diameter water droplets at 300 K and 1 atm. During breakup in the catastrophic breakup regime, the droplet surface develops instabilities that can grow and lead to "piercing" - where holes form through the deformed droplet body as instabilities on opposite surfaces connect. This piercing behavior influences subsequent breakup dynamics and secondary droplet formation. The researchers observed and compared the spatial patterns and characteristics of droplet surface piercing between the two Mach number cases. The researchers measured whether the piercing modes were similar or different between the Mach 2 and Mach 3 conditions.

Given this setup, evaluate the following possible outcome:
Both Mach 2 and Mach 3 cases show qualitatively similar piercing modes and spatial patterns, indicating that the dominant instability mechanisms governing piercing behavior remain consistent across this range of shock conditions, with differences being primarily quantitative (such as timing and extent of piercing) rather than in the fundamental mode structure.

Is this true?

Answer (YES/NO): NO